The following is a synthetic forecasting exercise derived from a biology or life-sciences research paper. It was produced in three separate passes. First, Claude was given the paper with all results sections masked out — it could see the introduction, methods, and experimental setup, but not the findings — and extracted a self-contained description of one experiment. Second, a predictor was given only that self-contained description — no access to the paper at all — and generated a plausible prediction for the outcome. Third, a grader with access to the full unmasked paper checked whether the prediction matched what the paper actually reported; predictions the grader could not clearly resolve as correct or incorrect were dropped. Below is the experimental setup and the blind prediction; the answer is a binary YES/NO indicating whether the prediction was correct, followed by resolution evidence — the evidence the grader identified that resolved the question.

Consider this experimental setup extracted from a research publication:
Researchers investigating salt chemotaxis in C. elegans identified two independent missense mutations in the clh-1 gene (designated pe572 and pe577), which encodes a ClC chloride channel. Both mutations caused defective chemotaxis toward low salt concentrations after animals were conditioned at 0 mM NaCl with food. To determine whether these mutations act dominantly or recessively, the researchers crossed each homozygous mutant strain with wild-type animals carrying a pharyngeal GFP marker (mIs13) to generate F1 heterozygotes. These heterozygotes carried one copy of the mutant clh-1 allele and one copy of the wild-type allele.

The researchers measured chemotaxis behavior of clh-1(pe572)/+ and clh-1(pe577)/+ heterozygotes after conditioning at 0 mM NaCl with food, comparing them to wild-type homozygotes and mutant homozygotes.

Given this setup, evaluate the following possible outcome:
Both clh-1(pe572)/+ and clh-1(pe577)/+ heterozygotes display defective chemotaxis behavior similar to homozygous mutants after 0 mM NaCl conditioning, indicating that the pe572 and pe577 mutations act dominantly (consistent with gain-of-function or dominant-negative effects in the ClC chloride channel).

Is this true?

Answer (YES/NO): NO